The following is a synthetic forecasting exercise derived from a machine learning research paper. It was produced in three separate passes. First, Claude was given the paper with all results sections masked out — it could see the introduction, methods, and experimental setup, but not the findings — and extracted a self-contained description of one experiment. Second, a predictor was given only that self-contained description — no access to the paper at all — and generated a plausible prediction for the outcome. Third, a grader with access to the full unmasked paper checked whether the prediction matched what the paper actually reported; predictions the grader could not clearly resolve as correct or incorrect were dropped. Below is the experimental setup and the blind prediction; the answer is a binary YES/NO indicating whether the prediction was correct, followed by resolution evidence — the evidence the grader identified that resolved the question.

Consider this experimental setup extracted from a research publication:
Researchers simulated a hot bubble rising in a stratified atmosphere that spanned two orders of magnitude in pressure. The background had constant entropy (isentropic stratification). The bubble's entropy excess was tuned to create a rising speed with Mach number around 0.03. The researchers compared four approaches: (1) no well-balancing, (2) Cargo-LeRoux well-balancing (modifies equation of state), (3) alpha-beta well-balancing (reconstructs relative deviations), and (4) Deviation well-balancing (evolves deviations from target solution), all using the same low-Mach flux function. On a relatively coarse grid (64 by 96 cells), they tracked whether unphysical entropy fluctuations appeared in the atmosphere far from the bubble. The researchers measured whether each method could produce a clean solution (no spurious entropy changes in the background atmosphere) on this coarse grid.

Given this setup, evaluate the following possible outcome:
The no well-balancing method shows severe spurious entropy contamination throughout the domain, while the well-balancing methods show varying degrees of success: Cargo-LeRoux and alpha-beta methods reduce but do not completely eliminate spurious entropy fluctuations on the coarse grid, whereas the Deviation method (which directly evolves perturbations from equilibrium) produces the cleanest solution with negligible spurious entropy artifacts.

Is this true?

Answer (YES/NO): NO